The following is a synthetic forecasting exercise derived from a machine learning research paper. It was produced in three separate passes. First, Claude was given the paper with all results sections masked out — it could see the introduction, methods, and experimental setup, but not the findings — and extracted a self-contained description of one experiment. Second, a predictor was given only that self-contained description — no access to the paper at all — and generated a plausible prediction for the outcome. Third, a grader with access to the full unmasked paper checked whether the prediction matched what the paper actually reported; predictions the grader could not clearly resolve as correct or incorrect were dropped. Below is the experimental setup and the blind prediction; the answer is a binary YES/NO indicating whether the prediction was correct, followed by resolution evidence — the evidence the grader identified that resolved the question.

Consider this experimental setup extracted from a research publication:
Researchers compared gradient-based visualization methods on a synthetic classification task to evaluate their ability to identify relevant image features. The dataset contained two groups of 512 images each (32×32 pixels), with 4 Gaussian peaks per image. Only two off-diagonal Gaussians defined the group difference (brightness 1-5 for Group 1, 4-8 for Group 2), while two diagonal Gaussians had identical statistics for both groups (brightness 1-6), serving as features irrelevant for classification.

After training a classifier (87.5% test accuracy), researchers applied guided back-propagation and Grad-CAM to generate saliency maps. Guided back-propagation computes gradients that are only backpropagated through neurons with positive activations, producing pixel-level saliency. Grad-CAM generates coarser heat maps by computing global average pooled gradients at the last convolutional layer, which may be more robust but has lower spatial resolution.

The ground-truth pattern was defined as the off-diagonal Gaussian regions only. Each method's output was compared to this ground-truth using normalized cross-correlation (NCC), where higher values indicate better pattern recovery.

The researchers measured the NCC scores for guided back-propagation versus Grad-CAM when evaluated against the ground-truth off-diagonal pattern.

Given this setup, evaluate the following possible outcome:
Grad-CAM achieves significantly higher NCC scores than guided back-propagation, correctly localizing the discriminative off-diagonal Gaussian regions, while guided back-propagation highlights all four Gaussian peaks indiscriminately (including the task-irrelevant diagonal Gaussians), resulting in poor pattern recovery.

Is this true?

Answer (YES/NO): NO